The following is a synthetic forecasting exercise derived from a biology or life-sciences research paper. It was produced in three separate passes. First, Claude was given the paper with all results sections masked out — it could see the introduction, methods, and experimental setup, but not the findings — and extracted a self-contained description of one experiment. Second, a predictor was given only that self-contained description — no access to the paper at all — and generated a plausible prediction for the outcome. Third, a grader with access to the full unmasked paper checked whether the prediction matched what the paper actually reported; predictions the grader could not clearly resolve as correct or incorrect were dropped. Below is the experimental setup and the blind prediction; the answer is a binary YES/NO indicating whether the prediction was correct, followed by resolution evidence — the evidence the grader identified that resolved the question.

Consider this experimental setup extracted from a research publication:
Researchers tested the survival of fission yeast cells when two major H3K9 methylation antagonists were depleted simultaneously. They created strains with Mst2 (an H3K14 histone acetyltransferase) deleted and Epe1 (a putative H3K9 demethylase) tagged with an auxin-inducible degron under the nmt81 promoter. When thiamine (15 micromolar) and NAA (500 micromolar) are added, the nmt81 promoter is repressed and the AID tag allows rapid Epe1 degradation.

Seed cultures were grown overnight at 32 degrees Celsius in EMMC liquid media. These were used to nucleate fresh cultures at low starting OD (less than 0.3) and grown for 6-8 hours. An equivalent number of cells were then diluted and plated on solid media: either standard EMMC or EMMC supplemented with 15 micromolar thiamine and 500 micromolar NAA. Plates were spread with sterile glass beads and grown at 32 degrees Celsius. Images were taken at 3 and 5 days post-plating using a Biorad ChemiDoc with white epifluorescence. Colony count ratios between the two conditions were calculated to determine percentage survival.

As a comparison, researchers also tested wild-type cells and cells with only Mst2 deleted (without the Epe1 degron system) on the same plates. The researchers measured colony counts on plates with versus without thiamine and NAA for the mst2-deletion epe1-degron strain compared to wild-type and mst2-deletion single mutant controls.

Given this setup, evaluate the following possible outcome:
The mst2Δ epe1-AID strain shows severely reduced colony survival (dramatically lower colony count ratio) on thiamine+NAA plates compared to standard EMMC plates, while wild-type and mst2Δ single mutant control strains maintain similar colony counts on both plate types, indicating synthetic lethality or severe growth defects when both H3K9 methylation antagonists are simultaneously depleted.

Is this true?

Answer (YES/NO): NO